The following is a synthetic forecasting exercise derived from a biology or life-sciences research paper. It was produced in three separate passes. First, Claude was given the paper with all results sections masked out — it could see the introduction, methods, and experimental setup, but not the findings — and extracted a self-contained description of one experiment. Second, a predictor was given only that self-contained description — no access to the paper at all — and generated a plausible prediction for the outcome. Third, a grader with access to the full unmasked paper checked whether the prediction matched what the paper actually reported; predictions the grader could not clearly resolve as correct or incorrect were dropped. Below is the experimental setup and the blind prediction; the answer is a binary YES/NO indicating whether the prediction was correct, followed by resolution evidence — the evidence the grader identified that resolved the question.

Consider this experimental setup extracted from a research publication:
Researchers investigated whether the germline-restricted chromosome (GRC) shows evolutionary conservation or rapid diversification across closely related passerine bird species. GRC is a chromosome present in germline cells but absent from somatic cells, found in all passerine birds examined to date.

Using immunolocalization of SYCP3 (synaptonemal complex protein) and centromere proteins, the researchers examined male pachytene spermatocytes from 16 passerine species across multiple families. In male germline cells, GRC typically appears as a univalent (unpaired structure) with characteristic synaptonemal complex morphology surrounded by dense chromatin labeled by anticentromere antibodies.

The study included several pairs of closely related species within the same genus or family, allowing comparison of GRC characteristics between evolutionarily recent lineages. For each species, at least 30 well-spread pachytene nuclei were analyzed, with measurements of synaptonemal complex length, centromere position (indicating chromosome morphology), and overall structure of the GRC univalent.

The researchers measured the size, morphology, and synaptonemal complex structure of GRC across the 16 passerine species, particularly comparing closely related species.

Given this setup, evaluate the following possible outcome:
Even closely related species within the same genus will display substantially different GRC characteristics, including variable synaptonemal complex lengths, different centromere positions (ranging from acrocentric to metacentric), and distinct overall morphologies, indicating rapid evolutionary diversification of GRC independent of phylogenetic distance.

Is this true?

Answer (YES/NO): YES